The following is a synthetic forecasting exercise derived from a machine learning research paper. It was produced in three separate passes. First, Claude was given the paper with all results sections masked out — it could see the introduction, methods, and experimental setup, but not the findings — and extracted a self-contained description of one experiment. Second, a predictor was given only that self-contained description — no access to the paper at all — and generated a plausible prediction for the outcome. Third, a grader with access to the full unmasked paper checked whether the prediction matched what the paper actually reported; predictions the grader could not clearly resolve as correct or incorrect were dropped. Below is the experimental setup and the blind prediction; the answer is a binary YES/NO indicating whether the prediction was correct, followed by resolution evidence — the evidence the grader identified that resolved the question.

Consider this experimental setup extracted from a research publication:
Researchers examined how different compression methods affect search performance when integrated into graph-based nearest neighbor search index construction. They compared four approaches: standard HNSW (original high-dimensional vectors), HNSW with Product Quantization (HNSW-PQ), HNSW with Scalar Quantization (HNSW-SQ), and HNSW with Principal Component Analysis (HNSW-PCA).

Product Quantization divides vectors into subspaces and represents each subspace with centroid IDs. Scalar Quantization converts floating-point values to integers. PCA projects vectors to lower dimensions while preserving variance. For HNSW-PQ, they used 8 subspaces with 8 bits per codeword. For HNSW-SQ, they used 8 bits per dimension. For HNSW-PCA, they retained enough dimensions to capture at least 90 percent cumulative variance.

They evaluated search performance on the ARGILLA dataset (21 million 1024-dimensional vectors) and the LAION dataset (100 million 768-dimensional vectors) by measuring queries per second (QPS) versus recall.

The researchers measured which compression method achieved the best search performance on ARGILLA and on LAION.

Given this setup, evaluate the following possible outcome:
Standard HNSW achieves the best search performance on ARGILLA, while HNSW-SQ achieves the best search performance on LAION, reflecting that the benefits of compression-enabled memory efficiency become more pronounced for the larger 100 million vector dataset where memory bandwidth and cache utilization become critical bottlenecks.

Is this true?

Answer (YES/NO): NO